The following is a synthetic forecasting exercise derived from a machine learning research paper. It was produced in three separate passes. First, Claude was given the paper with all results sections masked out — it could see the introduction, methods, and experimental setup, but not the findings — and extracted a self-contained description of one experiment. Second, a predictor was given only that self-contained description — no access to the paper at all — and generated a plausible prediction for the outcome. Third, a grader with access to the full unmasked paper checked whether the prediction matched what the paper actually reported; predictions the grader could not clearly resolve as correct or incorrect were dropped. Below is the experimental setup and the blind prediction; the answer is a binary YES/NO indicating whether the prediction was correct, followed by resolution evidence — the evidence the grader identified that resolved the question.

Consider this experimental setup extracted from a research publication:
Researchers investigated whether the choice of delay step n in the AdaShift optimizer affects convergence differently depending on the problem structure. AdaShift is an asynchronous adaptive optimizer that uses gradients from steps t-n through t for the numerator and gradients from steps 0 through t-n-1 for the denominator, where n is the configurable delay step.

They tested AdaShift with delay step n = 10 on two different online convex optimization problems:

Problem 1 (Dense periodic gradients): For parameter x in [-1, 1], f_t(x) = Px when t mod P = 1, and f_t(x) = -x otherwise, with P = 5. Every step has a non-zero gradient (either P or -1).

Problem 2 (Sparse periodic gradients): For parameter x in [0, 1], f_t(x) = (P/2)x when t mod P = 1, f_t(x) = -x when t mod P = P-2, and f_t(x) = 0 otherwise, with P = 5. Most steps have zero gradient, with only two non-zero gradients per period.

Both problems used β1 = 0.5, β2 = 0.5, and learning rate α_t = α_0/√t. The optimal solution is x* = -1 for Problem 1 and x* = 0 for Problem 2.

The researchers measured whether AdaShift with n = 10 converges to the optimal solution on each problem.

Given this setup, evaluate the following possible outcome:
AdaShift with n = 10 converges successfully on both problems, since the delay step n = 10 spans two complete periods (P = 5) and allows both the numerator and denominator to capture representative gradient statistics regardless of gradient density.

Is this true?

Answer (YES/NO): NO